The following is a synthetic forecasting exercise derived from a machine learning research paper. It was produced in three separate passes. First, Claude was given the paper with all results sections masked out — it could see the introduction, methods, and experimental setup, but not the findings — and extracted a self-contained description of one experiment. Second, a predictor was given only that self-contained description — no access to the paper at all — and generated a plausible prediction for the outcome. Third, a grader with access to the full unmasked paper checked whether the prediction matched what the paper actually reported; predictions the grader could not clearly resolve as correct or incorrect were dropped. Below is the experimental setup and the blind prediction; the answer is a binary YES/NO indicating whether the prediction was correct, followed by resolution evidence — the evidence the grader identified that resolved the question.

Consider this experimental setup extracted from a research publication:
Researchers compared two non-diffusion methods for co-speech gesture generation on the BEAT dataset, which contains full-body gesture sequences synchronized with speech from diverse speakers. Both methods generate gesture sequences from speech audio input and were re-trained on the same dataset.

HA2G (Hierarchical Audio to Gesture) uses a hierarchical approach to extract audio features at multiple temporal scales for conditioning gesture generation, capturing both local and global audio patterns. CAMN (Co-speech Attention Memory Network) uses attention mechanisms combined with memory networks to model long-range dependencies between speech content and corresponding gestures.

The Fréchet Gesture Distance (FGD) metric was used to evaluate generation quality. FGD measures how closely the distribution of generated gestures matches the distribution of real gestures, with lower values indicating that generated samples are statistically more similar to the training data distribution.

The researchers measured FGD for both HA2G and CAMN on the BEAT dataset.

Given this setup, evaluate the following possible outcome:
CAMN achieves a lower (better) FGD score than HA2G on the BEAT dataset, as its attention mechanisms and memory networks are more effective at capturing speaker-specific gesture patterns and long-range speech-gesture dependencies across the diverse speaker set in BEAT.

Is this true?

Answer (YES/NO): NO